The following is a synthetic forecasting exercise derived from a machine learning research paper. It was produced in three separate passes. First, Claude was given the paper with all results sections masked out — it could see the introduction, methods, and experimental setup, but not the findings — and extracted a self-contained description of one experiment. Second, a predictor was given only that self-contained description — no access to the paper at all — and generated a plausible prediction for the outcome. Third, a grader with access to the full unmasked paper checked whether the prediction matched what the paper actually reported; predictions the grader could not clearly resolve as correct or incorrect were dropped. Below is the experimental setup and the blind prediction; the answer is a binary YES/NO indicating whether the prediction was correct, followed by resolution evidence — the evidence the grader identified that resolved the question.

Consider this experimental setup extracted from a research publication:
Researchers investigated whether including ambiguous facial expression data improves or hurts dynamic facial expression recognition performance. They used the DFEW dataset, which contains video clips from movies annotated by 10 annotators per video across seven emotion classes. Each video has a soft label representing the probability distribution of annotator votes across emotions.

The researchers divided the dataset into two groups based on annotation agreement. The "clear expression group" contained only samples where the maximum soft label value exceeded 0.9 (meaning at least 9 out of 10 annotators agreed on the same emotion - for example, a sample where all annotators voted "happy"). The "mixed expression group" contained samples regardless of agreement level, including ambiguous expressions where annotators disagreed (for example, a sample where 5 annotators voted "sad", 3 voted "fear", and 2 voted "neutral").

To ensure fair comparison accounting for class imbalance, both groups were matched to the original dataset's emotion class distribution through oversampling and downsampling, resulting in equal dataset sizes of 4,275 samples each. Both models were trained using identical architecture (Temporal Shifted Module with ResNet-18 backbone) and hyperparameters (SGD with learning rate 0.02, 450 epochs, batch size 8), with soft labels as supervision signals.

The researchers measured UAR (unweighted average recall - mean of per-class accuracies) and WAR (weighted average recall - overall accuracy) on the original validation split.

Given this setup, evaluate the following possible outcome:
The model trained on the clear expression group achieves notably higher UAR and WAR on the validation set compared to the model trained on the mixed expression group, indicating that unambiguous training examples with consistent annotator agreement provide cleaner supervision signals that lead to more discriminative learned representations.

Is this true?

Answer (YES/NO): NO